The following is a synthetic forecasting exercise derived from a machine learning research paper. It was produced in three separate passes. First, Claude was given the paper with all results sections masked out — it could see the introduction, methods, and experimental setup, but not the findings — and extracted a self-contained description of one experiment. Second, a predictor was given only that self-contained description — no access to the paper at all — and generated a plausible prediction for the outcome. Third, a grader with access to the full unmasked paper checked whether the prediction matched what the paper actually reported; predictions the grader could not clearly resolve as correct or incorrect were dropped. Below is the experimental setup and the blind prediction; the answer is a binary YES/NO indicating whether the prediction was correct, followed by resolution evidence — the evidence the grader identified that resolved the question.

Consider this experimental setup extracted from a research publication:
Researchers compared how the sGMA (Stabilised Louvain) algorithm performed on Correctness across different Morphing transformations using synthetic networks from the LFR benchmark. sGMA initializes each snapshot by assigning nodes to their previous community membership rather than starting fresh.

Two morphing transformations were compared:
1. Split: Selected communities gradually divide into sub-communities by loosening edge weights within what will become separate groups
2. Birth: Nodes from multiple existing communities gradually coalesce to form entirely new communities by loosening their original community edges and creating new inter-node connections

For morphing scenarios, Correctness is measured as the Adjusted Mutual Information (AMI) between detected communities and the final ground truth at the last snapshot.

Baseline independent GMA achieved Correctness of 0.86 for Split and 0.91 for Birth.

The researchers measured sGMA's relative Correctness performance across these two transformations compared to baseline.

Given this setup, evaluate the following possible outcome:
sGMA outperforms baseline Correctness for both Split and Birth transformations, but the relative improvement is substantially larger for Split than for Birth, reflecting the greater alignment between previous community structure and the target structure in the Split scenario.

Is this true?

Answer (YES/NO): NO